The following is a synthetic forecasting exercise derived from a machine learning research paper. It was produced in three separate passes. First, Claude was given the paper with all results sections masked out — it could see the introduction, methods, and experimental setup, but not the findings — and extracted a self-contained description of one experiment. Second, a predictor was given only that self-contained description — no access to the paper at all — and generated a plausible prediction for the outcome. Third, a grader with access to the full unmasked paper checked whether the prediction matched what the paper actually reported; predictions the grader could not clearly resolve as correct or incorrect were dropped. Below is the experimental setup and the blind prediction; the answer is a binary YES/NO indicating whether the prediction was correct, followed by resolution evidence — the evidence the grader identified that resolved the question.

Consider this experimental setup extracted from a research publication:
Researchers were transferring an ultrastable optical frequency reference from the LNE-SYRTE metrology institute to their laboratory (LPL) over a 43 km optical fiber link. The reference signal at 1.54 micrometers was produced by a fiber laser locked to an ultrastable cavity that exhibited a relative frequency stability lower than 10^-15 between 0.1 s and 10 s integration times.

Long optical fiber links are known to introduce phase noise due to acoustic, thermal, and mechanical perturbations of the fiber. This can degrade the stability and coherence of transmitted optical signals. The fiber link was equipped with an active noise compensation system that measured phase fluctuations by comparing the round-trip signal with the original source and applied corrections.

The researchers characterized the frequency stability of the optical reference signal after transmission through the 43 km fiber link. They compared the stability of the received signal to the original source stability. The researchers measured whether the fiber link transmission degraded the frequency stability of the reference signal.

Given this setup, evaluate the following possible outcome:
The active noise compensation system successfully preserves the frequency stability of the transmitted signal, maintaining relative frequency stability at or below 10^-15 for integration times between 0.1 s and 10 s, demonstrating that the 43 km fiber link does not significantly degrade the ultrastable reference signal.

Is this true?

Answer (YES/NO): YES